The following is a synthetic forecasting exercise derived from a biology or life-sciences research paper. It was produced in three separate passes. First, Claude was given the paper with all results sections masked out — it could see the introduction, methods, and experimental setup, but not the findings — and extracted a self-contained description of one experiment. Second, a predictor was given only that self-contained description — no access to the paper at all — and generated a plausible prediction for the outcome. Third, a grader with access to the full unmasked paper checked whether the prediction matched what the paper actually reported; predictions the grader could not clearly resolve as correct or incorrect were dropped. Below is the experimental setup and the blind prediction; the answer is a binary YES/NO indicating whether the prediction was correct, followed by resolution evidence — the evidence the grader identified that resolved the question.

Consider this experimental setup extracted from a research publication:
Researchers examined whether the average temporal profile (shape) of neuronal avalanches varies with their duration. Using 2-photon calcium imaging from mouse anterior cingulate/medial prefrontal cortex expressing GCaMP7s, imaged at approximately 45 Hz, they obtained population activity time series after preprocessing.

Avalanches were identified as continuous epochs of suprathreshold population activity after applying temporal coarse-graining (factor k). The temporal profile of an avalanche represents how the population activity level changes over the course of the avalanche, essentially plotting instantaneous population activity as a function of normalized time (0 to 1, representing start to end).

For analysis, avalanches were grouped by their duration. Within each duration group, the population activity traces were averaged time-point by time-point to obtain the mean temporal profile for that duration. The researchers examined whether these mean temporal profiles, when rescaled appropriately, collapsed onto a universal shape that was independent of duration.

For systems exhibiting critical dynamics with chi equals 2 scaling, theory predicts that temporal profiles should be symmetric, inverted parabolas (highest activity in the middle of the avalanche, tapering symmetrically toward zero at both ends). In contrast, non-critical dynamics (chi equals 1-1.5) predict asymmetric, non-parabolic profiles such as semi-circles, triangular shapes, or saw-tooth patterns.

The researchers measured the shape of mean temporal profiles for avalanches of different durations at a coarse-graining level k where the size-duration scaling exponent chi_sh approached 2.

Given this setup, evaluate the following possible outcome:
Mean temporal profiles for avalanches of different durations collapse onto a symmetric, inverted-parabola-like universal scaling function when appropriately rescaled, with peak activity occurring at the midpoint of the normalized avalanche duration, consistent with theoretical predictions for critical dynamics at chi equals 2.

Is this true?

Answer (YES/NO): YES